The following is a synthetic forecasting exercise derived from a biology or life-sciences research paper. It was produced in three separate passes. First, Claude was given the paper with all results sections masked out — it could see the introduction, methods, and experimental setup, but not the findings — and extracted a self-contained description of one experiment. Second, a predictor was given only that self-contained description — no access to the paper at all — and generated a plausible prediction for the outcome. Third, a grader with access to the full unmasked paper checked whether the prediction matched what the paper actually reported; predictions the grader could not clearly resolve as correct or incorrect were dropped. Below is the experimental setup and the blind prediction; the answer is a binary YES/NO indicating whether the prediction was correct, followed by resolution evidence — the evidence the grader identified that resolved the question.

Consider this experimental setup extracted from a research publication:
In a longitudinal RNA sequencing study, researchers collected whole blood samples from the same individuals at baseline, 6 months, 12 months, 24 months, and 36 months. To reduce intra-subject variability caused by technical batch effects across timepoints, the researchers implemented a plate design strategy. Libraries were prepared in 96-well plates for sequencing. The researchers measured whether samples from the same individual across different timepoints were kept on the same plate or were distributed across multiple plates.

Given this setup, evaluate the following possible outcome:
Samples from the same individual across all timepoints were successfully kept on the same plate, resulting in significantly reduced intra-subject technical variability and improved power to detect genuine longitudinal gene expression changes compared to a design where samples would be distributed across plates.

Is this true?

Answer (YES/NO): NO